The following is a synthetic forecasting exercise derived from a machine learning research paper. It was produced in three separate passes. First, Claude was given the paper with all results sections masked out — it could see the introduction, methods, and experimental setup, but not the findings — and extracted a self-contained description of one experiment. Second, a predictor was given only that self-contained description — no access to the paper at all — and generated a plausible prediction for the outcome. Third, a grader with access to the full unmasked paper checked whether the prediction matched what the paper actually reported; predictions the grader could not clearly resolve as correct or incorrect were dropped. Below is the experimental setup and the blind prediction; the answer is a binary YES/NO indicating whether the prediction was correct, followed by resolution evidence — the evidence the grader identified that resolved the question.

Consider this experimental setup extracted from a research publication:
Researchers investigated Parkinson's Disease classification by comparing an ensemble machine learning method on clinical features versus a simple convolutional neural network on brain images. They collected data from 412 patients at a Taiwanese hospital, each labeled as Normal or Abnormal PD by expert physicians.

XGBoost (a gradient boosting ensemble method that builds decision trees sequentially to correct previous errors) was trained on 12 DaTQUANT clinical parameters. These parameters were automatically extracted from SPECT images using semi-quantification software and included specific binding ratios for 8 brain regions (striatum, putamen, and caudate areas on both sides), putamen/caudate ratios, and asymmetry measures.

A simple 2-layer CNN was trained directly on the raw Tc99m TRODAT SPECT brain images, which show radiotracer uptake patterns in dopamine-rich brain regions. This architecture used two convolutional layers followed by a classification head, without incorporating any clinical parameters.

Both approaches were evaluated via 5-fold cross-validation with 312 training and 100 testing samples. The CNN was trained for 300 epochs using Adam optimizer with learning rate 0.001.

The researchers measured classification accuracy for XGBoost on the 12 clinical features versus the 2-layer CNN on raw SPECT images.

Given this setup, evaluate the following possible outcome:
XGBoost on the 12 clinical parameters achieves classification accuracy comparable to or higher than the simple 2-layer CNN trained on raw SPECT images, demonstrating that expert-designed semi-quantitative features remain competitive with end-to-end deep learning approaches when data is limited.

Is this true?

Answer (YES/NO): NO